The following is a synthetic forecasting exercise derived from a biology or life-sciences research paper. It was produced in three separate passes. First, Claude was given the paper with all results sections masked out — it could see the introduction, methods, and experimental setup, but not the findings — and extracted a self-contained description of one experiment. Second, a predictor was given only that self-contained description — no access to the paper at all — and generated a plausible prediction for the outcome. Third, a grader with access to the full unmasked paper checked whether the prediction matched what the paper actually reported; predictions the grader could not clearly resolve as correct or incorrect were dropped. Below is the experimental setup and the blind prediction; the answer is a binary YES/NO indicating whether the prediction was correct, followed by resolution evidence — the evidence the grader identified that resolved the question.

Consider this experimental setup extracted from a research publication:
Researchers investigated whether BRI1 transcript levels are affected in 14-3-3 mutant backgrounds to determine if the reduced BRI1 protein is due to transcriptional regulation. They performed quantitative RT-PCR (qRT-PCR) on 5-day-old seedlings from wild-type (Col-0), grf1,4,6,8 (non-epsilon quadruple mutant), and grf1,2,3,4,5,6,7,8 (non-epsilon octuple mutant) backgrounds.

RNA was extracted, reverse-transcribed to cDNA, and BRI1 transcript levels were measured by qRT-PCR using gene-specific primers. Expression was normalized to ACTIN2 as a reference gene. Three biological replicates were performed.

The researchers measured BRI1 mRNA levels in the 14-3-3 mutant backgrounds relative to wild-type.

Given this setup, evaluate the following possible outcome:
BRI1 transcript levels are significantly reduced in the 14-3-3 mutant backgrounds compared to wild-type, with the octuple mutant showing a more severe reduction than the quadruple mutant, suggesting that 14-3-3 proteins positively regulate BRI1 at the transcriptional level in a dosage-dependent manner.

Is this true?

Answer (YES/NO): NO